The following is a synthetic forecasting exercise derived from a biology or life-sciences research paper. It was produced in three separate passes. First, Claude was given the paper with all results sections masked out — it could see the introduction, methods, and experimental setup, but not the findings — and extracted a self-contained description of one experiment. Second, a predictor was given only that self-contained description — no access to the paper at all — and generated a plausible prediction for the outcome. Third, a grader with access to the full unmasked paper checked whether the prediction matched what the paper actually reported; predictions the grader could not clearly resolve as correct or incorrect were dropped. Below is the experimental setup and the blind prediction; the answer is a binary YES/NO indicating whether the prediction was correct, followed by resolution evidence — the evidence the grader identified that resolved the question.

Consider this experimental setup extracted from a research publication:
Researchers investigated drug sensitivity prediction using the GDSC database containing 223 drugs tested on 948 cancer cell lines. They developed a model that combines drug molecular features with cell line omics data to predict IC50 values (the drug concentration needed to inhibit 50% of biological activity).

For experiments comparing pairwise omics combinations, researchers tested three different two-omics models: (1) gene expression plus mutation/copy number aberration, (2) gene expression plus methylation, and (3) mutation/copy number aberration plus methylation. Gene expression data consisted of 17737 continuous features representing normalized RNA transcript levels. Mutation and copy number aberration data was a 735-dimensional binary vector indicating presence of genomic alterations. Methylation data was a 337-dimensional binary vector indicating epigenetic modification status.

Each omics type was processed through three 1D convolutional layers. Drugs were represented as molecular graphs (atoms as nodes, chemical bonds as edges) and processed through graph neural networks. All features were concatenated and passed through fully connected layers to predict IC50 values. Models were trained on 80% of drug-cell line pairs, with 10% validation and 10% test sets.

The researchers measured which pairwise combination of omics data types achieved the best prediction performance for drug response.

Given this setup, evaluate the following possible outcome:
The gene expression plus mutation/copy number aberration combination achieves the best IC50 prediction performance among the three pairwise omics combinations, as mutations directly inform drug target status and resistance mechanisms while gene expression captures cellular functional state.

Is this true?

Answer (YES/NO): NO